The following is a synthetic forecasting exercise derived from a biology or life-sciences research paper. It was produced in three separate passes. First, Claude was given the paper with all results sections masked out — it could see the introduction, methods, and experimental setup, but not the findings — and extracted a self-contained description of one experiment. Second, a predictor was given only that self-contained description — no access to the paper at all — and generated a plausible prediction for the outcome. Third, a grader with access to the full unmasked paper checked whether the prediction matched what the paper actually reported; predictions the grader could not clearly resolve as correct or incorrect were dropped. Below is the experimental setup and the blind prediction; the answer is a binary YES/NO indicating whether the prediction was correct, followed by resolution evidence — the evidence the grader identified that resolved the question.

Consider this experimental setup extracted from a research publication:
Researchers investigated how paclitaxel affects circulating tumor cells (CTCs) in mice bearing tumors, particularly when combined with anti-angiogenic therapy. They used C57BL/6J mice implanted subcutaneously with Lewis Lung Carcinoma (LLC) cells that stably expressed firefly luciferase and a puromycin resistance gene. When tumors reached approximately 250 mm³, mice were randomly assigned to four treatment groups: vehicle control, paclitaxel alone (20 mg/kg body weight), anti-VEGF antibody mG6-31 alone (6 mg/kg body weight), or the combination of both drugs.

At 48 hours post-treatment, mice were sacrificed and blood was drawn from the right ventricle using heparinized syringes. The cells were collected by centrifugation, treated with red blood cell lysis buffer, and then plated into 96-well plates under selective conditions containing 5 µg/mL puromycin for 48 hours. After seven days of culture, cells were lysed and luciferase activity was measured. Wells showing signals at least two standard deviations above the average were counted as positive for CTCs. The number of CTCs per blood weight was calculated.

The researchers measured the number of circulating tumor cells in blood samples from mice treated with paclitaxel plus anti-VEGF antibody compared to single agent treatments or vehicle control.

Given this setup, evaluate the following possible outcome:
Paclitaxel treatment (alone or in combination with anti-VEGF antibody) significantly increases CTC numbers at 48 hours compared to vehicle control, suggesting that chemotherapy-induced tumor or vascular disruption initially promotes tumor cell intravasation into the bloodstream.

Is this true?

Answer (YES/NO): NO